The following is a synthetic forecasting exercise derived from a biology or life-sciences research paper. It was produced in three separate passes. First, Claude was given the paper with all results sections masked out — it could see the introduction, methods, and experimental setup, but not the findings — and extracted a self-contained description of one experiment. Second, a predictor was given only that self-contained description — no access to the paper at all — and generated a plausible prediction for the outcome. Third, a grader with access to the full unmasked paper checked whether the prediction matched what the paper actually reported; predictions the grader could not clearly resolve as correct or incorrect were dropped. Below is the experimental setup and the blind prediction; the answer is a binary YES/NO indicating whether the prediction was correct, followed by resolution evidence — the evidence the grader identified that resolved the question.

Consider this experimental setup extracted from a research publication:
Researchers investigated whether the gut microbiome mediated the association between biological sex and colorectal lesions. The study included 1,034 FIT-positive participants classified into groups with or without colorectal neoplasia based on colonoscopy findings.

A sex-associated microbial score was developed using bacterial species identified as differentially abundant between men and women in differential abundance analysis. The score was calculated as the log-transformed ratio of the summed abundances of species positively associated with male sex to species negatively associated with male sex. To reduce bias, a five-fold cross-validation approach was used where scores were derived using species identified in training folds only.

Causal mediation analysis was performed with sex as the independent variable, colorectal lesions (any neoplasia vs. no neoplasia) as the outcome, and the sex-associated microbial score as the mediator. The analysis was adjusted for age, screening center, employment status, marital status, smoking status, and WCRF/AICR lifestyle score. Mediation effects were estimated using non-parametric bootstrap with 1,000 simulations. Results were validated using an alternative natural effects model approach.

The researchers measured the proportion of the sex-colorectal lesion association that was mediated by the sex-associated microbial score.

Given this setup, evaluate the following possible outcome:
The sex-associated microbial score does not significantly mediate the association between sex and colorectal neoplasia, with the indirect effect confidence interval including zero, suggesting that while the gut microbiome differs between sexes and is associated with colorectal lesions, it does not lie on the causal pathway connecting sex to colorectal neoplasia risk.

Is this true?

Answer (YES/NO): YES